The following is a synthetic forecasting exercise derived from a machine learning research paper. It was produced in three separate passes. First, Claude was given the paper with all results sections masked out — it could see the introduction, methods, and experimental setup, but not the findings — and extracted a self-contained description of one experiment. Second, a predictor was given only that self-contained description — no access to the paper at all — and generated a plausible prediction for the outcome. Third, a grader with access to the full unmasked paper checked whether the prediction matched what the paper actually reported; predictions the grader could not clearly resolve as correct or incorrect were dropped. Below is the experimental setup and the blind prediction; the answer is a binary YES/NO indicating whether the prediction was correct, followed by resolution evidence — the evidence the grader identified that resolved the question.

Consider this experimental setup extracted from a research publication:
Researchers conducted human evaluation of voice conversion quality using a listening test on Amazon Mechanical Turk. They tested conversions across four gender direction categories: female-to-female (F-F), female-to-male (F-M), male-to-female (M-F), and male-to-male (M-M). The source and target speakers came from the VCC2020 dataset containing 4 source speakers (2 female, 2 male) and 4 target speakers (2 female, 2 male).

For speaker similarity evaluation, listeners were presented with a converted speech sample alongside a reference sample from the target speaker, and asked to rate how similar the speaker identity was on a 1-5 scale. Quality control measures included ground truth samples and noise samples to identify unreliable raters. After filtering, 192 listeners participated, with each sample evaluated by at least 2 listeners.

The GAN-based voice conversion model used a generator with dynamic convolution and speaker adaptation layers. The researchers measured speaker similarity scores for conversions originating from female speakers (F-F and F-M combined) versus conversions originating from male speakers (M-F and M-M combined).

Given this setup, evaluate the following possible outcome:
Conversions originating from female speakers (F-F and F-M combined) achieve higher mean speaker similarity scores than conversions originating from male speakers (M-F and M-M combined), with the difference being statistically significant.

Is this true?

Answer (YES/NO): NO